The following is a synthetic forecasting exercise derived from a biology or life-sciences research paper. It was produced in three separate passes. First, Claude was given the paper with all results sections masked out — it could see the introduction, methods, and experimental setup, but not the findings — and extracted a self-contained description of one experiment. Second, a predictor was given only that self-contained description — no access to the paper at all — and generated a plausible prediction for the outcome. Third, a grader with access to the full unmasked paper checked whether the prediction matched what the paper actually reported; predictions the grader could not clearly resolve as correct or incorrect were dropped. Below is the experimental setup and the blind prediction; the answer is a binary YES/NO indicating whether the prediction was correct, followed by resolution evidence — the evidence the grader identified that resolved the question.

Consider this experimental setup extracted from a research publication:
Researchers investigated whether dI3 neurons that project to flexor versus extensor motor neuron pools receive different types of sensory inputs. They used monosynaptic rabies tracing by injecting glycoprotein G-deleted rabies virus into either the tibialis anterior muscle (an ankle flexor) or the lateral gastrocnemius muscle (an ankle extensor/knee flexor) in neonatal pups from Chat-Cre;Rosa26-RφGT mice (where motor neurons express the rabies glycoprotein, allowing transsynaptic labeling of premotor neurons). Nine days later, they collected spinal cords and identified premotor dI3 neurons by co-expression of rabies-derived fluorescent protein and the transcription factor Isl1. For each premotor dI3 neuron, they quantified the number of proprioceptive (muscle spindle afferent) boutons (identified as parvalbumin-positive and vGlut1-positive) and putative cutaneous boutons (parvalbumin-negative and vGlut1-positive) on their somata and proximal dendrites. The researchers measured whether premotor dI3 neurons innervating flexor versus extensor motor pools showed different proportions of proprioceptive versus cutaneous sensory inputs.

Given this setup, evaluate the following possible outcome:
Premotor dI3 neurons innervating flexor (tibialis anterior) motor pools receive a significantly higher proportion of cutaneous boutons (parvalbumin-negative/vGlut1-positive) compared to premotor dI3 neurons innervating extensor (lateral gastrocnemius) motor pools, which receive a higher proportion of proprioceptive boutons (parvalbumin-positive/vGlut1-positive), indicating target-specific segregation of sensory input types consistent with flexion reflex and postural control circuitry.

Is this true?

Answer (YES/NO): NO